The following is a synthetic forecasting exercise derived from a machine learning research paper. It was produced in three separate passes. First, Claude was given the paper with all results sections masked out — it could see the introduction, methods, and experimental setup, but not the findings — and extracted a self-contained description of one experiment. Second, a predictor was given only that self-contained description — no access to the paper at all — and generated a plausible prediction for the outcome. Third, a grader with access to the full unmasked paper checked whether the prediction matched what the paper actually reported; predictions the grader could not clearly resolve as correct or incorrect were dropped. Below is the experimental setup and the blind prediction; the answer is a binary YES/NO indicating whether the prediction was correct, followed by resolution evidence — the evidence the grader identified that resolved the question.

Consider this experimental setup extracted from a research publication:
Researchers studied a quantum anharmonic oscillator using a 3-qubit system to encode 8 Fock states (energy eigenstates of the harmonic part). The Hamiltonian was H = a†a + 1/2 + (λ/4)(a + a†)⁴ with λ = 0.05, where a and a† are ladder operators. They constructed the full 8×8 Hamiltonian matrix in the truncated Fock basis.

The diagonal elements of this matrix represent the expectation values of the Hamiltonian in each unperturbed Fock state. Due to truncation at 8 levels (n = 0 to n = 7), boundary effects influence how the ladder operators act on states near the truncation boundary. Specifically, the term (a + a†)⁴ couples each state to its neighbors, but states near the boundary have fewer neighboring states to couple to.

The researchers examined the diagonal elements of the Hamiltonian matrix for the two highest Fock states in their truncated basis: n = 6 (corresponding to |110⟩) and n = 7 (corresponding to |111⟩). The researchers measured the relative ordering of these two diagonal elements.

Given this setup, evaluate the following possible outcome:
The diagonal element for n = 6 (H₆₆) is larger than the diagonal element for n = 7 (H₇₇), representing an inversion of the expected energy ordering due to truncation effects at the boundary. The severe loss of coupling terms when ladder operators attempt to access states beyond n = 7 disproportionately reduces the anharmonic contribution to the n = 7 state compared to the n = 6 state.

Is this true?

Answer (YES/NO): YES